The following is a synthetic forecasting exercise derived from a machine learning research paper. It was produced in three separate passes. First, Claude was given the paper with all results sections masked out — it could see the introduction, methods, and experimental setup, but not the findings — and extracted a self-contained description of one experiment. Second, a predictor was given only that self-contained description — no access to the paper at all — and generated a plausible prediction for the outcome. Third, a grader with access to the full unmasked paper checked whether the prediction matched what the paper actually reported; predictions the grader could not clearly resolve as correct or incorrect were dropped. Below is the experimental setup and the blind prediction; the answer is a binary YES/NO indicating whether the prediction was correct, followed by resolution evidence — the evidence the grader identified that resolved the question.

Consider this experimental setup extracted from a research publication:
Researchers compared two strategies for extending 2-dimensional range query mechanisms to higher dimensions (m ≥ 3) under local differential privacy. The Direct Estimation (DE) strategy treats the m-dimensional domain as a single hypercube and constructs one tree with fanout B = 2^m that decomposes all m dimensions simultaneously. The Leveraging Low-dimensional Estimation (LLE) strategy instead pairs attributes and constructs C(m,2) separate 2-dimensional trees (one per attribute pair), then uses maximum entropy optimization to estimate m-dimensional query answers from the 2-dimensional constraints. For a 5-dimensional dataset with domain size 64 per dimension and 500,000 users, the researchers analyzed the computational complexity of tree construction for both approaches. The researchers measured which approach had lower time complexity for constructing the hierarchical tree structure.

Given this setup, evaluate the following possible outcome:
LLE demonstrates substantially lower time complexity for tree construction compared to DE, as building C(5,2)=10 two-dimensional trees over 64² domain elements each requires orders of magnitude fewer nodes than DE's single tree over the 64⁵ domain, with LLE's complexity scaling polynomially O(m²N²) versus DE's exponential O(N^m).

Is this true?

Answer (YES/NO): NO